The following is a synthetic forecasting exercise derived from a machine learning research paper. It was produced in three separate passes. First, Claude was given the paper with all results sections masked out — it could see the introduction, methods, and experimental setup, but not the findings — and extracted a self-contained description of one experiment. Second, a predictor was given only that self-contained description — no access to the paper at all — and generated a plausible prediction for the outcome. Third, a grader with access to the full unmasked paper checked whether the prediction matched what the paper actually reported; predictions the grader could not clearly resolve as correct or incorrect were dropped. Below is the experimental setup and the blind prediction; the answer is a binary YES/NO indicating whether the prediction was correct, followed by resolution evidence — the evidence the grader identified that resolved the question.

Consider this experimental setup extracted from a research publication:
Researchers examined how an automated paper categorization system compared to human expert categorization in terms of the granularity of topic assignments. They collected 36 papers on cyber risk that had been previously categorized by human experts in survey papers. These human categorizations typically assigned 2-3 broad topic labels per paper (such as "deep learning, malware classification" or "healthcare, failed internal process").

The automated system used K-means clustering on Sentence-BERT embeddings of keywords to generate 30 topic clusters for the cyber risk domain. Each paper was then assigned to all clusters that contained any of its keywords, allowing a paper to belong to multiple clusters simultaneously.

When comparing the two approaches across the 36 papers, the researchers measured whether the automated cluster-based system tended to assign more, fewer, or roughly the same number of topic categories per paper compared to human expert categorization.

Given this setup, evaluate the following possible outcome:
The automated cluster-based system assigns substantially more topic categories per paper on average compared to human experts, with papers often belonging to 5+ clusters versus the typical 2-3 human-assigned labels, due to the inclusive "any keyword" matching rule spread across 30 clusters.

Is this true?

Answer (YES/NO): YES